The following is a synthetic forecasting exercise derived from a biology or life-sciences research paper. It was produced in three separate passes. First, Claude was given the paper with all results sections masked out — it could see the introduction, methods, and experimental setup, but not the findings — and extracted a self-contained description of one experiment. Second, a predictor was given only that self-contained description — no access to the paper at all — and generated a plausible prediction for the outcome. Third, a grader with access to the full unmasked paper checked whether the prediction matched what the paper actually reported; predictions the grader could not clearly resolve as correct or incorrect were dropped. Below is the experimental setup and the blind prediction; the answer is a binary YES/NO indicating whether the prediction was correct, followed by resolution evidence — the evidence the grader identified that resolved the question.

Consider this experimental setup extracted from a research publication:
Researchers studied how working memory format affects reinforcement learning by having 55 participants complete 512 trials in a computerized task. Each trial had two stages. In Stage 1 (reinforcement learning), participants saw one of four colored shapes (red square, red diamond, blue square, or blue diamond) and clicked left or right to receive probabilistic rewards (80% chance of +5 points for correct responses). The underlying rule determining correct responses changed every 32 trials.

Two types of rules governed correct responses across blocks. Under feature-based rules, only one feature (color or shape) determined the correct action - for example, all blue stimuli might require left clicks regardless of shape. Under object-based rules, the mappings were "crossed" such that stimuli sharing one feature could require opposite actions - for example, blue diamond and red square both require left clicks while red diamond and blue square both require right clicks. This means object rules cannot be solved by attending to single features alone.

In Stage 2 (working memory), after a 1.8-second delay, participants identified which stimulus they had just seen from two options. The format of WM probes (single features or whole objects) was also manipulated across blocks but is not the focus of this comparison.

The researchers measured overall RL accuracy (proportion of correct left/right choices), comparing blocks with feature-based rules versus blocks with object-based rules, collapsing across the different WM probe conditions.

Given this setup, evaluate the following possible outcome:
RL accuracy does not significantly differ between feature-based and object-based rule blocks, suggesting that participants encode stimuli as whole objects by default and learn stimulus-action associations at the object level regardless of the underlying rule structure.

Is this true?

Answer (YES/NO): NO